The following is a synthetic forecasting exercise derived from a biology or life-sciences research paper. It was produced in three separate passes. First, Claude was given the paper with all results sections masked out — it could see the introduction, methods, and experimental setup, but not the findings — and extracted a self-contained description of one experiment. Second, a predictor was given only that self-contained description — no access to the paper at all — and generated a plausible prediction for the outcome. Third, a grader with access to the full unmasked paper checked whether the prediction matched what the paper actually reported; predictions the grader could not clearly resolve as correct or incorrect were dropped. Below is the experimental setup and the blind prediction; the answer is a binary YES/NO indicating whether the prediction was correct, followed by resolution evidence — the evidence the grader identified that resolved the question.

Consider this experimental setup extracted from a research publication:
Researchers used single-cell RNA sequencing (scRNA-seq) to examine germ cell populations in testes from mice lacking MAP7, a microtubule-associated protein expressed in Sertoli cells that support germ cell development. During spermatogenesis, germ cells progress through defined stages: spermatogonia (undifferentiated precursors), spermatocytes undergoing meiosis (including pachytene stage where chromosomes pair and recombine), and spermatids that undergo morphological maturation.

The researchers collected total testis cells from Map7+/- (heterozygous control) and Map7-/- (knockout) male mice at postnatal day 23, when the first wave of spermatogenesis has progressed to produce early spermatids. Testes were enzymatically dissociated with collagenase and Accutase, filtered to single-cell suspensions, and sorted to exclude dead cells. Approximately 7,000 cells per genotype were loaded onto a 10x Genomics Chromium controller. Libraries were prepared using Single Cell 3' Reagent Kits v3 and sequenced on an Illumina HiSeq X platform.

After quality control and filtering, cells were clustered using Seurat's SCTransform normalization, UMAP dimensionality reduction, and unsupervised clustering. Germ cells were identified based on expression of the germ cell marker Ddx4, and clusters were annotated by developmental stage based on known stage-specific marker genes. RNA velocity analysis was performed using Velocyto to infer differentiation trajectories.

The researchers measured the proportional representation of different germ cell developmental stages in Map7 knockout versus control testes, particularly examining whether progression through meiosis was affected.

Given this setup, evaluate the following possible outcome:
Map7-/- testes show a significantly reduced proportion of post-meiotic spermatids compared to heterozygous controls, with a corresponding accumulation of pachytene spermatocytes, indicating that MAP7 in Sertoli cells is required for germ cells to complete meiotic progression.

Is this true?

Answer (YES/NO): YES